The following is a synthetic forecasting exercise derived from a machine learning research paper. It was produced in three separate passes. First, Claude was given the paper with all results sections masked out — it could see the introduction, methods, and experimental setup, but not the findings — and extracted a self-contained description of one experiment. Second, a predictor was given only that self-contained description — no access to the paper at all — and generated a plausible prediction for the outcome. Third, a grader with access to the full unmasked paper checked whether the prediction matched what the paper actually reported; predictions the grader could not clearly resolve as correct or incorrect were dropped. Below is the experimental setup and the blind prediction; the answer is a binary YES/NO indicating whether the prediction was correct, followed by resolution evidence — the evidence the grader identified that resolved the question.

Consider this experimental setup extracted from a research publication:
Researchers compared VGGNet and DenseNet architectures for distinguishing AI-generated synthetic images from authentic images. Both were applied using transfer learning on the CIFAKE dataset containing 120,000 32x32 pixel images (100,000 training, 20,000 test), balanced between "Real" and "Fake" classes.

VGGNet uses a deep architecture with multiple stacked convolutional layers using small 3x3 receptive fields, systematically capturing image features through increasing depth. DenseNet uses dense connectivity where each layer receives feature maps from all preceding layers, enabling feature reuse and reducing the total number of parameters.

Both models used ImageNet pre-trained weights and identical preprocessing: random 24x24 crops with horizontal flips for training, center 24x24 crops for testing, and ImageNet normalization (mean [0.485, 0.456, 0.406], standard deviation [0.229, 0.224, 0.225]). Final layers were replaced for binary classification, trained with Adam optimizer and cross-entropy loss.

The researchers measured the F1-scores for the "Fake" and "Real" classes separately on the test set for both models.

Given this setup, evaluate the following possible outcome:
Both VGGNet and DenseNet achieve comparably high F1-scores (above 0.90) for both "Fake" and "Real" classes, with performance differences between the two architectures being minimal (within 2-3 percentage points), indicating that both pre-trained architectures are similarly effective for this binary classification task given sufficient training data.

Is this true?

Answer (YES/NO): YES